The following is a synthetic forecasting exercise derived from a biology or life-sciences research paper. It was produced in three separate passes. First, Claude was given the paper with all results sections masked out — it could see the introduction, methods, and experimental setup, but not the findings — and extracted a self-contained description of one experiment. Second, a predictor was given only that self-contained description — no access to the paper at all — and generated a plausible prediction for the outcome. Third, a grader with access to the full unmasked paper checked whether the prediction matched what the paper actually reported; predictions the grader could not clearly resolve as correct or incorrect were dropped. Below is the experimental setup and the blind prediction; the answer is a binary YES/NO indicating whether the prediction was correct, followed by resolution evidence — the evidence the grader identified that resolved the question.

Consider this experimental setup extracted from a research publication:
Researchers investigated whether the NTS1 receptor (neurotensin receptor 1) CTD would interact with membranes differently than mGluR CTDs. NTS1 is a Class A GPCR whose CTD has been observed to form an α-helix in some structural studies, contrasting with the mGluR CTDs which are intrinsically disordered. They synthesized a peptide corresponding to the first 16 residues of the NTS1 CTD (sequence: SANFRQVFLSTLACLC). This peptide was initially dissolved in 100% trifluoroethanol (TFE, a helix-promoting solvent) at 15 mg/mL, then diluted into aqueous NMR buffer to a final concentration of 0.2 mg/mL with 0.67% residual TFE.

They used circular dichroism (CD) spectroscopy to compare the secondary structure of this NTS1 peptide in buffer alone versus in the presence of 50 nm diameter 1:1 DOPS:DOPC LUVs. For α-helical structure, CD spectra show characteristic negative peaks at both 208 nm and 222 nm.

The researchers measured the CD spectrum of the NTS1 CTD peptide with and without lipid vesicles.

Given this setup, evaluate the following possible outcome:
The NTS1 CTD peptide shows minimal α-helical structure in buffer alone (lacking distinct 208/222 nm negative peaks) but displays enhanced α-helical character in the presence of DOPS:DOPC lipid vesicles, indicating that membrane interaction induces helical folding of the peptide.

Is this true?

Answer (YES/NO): YES